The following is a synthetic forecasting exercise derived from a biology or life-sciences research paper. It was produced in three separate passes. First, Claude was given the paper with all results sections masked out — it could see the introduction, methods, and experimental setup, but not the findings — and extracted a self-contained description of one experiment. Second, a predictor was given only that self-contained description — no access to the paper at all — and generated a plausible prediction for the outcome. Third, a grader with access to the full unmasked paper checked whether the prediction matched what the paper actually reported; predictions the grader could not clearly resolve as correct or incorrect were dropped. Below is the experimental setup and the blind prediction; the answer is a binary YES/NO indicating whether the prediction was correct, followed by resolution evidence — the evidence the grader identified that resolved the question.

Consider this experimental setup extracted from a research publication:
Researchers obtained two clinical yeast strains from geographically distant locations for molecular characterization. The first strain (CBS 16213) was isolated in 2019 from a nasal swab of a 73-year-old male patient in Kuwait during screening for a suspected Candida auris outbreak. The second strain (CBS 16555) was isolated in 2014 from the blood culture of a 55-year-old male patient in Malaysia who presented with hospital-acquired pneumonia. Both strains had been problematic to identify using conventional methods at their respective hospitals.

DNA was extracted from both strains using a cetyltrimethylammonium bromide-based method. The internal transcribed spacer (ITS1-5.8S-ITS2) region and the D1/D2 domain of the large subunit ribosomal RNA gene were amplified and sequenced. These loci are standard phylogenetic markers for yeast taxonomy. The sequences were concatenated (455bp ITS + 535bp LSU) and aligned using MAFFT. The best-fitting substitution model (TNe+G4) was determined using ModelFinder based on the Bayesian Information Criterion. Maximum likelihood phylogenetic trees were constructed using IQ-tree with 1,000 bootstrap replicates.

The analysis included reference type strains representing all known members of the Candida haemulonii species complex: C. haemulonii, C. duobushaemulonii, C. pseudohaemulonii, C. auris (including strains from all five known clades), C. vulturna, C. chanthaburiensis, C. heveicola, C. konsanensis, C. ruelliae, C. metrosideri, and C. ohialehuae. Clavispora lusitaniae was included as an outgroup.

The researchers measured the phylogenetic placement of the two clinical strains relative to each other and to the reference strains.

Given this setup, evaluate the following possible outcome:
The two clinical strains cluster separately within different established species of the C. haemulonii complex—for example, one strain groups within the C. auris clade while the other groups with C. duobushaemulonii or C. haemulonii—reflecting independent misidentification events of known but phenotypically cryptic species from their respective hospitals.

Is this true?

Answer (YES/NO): NO